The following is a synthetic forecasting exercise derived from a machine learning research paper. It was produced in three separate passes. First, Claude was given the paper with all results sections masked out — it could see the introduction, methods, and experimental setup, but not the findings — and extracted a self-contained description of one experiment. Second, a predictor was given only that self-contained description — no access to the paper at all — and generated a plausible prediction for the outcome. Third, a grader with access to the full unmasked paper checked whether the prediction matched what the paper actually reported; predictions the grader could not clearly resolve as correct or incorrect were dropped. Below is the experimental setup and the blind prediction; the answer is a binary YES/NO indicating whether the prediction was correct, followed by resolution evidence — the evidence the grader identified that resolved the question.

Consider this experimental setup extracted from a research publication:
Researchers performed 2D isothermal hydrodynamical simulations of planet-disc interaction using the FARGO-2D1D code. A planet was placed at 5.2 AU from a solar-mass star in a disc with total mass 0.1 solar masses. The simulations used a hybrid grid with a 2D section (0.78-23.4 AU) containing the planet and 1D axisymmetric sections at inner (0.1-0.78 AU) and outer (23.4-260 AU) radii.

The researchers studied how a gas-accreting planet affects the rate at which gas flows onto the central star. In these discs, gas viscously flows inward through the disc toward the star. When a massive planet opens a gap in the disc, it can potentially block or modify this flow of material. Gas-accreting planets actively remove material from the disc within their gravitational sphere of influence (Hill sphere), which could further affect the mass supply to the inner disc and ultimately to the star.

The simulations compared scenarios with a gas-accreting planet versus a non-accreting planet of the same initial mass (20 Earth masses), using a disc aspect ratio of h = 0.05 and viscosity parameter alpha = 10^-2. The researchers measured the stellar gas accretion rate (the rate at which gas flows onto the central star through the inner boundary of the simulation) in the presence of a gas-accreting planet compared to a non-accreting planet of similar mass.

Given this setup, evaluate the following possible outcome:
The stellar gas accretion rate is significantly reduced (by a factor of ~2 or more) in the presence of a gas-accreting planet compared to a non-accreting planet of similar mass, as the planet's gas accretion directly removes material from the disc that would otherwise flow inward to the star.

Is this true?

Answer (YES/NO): YES